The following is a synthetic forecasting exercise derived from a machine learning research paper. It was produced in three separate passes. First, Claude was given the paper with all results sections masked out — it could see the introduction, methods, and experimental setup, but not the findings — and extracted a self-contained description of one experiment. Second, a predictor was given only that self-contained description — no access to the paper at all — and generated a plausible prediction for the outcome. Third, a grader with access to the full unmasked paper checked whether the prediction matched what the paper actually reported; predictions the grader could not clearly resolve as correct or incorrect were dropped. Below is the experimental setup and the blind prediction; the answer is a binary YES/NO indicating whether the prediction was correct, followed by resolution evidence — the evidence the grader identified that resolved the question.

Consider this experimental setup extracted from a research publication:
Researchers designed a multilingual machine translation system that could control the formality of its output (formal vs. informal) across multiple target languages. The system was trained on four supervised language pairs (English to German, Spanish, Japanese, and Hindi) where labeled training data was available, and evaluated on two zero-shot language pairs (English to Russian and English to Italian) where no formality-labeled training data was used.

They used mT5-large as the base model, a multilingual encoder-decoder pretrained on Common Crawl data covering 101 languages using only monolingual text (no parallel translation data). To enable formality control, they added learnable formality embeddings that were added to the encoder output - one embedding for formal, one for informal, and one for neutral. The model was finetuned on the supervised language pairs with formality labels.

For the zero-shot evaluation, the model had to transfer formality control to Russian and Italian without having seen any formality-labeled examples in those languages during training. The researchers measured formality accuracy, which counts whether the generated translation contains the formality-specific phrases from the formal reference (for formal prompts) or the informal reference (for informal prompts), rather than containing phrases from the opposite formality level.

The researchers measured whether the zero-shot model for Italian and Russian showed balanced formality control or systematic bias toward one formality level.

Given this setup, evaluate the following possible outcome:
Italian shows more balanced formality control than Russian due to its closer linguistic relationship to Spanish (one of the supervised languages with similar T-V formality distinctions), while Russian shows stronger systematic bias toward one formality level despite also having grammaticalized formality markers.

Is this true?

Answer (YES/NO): NO